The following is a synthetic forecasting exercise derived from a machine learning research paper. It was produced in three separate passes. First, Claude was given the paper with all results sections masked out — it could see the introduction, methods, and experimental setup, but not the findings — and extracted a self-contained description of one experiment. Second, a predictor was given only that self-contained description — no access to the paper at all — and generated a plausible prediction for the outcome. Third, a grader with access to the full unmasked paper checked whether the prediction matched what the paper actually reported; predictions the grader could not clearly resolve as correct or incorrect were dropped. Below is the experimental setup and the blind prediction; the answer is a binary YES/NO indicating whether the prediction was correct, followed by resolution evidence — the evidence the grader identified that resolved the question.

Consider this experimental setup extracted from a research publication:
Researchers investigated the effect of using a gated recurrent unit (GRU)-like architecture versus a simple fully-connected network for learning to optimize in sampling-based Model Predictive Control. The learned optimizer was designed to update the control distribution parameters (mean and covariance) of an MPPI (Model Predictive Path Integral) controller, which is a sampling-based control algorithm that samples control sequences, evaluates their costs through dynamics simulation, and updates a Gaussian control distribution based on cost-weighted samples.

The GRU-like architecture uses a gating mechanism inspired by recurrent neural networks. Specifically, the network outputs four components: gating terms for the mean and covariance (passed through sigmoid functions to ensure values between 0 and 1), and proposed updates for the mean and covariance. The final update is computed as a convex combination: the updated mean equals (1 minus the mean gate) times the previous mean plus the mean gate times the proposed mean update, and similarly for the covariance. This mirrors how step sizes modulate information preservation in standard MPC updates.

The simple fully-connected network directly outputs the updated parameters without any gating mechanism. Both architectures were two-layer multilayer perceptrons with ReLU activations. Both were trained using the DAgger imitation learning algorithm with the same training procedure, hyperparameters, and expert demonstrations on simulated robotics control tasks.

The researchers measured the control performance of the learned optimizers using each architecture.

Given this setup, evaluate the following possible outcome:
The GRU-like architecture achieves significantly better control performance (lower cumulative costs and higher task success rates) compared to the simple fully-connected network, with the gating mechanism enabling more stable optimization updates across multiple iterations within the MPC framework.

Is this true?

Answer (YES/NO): YES